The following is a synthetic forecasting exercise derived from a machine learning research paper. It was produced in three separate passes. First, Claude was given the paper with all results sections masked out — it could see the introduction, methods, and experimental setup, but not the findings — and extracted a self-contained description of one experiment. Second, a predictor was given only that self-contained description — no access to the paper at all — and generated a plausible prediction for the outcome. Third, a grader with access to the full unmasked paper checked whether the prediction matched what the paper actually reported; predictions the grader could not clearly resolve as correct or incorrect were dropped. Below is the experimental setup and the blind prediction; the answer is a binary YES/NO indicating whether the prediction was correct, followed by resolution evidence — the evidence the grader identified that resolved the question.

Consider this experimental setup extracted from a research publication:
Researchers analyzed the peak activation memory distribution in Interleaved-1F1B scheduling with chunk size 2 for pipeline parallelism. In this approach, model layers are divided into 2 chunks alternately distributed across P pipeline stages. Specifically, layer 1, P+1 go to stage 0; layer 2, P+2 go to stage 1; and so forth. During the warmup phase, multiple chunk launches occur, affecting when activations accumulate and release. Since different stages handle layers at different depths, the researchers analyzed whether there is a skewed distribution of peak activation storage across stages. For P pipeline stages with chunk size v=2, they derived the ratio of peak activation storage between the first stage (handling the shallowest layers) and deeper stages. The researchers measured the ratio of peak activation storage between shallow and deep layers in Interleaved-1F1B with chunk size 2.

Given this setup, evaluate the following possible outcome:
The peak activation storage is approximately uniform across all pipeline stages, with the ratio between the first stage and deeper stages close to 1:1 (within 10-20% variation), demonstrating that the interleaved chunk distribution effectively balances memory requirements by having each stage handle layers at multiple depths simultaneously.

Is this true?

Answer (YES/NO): NO